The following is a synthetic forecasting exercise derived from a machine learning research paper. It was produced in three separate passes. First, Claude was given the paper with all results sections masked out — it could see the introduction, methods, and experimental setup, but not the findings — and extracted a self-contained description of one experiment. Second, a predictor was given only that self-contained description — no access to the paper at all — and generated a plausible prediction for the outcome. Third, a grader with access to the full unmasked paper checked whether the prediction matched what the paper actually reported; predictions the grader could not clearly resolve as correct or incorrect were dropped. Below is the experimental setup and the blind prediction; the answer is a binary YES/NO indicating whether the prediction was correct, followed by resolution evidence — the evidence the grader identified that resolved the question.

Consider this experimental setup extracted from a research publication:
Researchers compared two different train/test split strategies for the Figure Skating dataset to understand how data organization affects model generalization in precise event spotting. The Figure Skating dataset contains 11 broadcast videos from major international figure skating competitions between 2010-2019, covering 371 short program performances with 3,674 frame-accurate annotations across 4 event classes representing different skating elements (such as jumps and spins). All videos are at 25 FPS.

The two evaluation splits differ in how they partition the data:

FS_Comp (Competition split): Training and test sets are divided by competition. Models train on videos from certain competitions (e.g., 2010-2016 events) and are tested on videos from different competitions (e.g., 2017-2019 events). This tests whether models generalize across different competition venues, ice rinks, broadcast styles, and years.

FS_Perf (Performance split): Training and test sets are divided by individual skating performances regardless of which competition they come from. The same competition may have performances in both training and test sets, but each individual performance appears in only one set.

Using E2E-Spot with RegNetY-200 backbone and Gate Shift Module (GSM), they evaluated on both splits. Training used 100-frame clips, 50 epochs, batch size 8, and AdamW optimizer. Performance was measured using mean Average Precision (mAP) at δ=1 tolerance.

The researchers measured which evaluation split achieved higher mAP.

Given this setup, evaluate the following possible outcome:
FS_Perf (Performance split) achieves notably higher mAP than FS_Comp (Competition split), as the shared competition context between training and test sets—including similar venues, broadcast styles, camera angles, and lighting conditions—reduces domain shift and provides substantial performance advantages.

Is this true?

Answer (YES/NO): YES